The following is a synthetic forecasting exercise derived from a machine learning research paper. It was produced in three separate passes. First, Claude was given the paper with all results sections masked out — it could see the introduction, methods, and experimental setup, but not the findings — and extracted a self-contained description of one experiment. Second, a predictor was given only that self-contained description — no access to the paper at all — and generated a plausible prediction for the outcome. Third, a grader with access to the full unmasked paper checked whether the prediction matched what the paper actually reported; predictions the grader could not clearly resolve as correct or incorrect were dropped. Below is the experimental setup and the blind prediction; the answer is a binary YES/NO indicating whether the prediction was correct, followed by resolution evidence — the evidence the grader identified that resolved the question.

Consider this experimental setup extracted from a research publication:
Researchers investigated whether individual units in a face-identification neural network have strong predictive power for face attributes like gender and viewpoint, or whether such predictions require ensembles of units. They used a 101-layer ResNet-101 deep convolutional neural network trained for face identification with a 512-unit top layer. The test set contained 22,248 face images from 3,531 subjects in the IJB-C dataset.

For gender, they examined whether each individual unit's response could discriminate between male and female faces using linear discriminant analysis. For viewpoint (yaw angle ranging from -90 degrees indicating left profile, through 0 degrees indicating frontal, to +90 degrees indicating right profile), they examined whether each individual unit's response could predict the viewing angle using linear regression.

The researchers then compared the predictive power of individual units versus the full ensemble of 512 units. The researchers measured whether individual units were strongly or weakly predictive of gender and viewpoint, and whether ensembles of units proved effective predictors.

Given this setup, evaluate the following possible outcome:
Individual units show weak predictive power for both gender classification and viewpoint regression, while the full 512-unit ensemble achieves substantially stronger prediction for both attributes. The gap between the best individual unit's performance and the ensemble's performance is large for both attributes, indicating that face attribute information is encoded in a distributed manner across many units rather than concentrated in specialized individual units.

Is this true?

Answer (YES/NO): YES